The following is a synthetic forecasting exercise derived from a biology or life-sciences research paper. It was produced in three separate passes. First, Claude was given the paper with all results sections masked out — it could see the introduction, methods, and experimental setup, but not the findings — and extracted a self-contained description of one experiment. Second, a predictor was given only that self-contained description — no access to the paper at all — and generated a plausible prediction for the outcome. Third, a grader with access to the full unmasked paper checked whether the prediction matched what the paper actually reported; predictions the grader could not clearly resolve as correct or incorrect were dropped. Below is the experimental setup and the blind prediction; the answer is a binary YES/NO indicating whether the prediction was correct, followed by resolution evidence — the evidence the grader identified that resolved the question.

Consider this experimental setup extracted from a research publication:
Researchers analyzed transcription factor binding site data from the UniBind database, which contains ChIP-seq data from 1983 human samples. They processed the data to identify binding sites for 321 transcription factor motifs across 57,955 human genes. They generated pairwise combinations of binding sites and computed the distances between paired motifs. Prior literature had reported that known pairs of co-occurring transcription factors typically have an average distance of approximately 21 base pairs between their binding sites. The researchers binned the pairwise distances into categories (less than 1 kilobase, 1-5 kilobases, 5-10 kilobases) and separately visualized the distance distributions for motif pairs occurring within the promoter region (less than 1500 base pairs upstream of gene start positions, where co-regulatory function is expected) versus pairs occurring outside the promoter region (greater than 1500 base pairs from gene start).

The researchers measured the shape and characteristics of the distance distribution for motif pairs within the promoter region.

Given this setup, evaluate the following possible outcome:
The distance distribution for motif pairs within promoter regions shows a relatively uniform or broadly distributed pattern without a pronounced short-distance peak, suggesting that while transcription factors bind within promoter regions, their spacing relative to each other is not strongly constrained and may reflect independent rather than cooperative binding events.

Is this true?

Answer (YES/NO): NO